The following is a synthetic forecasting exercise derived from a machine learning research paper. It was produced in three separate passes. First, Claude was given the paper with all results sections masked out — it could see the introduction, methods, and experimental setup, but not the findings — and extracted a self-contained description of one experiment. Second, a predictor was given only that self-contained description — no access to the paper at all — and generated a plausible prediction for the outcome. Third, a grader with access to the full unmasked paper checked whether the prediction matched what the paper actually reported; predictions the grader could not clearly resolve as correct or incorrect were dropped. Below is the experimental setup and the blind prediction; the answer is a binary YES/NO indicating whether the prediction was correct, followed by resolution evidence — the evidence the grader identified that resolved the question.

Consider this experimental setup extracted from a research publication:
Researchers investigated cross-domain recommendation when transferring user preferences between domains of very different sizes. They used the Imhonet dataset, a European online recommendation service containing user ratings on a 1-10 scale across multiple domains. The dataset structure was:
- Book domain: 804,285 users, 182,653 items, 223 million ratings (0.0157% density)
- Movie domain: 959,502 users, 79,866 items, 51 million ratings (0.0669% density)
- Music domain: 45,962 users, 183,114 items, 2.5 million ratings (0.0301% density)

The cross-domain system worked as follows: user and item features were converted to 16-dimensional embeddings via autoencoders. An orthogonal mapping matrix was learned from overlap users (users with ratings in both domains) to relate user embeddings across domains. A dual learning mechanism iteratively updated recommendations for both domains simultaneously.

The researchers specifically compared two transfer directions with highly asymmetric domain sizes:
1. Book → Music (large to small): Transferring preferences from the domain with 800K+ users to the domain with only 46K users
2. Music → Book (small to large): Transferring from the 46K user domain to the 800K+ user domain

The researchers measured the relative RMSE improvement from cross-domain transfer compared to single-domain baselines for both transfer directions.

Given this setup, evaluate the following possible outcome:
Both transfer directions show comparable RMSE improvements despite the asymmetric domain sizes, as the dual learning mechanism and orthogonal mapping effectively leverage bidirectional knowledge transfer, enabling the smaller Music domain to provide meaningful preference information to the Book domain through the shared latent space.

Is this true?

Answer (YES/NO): NO